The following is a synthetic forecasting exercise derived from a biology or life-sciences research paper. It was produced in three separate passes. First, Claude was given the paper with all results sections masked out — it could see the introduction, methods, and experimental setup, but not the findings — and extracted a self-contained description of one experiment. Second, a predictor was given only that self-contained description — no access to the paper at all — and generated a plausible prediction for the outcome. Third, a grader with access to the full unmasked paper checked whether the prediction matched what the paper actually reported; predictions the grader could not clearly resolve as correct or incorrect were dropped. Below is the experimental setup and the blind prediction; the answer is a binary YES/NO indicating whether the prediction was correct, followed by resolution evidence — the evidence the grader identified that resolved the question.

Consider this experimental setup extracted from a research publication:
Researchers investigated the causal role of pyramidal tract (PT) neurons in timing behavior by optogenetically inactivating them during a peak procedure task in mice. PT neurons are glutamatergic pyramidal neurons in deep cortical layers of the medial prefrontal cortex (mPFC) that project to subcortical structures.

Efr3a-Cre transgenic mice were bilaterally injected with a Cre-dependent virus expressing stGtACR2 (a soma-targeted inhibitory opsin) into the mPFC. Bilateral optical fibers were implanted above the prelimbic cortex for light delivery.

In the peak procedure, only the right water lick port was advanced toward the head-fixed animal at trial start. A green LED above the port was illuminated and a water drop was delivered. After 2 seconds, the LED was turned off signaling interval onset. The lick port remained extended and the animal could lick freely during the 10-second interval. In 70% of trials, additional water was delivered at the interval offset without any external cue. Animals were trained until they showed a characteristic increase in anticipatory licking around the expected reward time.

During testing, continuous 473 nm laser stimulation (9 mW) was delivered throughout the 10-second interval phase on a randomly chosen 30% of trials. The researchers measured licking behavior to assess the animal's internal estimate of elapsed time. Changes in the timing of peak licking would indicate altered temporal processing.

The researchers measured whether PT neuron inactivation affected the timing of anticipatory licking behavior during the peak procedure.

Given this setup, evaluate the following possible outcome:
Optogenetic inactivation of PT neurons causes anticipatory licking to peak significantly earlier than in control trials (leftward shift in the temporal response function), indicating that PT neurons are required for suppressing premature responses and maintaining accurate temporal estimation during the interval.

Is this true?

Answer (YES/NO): NO